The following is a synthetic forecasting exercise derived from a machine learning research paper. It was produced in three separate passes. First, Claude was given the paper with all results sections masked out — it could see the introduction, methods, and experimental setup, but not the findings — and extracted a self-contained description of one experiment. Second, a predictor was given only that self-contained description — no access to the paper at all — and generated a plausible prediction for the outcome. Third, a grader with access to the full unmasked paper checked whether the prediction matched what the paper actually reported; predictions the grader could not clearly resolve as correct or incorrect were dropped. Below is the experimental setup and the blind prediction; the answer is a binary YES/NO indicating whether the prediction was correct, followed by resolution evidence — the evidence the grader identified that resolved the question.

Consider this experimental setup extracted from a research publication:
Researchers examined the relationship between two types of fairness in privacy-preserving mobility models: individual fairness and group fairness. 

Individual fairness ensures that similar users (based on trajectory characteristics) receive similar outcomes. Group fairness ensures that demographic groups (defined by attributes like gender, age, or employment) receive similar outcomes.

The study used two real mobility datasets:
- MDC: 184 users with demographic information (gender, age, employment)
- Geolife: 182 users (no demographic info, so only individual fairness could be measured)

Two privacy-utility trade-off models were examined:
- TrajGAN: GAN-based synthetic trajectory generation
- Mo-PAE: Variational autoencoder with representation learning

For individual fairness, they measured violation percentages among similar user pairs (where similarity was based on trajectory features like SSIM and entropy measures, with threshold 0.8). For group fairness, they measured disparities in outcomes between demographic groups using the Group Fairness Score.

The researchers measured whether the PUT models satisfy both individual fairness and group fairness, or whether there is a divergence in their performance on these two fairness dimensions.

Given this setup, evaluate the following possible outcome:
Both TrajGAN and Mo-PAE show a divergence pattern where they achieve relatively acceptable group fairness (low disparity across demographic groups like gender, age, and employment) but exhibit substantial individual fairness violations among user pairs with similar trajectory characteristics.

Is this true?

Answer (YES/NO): YES